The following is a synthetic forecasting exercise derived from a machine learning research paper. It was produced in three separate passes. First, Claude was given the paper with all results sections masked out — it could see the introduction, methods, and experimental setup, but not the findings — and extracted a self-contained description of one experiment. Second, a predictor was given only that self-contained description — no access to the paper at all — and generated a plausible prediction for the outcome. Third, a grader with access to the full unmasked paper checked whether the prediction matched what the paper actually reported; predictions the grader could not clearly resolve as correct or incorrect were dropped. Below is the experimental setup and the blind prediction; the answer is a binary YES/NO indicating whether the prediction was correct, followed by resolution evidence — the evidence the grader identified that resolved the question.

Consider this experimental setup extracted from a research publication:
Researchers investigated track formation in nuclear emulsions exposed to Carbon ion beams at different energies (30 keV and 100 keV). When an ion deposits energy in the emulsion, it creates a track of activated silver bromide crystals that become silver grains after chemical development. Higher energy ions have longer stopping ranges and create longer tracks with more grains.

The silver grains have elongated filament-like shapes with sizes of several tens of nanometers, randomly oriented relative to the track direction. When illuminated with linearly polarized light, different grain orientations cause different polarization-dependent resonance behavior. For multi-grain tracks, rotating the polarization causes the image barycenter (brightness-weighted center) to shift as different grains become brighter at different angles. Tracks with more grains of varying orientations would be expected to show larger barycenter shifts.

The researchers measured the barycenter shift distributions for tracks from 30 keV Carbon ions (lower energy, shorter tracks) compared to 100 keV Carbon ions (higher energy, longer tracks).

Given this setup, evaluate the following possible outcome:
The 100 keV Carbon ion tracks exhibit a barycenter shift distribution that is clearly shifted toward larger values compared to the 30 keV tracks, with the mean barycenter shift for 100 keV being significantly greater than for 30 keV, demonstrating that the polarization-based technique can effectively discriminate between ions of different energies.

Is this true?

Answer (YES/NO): NO